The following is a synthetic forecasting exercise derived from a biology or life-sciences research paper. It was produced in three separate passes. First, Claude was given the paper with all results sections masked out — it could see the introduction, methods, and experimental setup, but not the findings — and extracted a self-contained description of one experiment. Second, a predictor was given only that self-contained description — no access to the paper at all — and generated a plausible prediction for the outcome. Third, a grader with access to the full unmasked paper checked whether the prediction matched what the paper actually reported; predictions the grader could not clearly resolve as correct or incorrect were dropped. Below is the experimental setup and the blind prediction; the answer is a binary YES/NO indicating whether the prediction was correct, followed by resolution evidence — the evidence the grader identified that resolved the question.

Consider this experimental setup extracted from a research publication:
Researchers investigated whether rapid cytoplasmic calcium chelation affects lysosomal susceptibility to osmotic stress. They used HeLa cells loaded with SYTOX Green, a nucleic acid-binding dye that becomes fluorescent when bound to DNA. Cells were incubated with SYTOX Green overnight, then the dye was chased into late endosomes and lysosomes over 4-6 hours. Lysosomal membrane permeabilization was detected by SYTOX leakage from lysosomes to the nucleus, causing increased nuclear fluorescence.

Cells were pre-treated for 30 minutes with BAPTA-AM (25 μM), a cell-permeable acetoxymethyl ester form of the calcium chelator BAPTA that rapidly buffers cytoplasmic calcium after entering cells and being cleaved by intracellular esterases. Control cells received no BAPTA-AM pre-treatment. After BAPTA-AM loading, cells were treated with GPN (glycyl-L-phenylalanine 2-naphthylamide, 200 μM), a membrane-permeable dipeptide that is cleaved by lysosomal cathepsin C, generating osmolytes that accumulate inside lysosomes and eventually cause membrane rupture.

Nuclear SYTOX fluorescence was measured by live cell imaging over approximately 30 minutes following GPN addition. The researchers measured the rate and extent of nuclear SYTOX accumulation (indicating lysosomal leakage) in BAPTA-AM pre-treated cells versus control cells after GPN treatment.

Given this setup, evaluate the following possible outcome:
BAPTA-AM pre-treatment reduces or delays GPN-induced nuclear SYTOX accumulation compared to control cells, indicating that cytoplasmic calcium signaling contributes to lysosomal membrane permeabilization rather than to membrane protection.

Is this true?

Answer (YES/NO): NO